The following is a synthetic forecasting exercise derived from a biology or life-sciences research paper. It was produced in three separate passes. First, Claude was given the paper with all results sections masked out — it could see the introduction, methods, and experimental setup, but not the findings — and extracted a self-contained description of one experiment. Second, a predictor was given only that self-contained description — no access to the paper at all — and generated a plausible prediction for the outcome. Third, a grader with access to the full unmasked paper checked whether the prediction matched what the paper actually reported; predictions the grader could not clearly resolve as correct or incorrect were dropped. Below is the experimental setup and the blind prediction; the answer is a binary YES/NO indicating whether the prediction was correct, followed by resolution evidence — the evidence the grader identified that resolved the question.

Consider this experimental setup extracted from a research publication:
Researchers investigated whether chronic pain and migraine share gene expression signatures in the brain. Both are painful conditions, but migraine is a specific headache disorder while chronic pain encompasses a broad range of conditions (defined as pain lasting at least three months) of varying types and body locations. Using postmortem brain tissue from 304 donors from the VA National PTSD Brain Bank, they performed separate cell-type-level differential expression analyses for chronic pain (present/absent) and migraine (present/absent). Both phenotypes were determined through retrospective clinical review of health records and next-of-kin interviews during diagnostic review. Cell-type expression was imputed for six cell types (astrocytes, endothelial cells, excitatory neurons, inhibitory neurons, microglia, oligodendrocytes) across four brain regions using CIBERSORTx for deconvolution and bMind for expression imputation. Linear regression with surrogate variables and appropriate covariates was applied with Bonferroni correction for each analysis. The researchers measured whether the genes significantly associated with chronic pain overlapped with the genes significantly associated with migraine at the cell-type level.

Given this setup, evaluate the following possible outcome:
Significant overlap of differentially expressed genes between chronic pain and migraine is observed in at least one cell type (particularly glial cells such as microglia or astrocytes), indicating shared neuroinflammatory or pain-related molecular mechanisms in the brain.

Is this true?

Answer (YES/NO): NO